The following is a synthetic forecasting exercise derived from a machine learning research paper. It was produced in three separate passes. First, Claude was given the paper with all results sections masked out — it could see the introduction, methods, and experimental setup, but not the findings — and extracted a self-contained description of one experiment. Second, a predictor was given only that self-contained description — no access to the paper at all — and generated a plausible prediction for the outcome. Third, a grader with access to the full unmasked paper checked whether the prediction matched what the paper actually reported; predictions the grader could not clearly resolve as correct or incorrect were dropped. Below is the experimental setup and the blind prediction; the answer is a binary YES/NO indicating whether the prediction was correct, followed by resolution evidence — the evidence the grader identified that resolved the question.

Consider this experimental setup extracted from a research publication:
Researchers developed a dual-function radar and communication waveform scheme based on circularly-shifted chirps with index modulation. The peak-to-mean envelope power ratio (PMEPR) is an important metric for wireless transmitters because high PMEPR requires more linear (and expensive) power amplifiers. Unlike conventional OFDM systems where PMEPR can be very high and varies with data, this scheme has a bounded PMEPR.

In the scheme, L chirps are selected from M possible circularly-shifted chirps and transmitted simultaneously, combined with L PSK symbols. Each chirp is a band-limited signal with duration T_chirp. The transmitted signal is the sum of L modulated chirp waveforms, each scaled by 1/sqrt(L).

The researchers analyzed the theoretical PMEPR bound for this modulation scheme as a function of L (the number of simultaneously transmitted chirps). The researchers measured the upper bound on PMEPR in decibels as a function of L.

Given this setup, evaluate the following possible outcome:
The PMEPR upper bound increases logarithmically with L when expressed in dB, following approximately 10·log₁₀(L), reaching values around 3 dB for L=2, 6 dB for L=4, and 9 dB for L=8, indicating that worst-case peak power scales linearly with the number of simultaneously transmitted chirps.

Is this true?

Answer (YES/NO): YES